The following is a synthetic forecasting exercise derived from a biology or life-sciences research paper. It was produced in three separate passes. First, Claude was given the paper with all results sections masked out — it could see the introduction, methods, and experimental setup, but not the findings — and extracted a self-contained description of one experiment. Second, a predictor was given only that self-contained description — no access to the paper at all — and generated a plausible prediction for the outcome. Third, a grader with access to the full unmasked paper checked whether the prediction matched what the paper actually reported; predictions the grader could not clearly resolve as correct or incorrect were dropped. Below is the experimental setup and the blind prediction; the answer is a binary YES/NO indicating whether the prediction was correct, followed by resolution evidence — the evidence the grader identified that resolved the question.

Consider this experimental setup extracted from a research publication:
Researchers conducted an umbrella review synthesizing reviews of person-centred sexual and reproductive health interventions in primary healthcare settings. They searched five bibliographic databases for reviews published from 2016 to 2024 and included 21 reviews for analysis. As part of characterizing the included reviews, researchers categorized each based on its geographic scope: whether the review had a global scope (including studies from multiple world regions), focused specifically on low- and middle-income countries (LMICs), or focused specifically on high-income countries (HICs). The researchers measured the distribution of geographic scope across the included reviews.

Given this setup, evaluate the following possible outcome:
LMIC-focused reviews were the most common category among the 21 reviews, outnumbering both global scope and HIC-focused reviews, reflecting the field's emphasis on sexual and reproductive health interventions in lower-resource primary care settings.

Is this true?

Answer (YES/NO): NO